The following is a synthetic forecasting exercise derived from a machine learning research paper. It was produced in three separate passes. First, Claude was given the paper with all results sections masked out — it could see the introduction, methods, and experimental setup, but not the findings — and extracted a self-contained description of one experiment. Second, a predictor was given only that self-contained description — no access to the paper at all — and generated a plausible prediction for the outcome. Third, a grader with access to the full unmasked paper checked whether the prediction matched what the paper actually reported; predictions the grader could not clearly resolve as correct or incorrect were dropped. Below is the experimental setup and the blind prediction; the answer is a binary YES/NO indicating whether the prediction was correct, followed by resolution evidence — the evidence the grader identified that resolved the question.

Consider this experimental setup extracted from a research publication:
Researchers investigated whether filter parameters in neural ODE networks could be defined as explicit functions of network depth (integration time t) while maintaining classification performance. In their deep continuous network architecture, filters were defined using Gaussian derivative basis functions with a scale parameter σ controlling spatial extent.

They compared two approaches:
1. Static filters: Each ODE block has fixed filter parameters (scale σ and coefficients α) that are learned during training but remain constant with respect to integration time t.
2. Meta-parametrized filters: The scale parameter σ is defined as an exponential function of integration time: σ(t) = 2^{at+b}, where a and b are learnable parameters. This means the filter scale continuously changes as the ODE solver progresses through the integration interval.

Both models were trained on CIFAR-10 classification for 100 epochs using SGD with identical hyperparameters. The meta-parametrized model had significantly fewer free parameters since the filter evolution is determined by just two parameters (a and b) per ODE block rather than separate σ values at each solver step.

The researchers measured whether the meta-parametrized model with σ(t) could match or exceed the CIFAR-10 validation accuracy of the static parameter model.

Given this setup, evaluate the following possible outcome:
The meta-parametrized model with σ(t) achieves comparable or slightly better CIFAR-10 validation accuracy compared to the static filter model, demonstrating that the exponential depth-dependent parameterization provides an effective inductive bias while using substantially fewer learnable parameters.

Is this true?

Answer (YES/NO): YES